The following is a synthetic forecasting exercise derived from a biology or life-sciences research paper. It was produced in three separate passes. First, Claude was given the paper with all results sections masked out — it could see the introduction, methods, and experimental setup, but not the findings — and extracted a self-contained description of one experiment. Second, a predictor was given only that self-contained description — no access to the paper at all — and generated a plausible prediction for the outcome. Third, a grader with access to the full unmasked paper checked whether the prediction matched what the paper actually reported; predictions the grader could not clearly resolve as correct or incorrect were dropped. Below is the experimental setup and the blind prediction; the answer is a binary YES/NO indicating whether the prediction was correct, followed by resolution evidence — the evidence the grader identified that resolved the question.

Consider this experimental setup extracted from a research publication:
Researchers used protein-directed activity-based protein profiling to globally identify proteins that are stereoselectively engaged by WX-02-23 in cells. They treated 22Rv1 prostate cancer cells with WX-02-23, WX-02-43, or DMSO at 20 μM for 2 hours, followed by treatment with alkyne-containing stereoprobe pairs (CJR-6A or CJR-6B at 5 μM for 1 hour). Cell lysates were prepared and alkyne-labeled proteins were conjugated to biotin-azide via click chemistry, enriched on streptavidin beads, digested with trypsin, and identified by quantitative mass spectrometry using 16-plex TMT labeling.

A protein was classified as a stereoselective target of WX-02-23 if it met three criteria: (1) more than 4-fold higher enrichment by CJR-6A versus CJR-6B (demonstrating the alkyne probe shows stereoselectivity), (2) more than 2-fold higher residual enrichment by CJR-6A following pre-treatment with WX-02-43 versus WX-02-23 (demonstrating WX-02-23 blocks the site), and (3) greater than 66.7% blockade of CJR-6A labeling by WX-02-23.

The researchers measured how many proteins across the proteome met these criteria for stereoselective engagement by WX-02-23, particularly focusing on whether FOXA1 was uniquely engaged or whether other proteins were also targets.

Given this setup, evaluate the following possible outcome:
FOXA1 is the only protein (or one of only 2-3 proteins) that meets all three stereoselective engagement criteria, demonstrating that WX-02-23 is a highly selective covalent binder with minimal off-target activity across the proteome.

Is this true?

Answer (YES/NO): NO